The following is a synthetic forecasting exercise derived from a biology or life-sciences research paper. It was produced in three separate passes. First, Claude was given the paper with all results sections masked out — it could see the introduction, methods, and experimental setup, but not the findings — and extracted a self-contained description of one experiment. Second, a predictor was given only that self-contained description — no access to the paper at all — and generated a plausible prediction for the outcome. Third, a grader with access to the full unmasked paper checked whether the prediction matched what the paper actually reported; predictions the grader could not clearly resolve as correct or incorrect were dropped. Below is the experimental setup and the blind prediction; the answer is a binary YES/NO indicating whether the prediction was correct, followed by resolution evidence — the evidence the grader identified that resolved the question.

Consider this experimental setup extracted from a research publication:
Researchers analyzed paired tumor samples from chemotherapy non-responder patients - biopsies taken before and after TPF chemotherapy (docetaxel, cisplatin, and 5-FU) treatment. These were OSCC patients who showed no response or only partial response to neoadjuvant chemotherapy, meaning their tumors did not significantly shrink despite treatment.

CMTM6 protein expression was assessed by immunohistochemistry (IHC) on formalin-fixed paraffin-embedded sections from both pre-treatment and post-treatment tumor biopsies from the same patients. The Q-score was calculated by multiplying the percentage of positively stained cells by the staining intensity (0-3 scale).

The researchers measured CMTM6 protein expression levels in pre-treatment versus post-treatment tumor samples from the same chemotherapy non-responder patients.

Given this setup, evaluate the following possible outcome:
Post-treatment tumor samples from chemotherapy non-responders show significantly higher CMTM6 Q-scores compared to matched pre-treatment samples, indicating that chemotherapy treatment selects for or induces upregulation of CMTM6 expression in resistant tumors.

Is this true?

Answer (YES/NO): YES